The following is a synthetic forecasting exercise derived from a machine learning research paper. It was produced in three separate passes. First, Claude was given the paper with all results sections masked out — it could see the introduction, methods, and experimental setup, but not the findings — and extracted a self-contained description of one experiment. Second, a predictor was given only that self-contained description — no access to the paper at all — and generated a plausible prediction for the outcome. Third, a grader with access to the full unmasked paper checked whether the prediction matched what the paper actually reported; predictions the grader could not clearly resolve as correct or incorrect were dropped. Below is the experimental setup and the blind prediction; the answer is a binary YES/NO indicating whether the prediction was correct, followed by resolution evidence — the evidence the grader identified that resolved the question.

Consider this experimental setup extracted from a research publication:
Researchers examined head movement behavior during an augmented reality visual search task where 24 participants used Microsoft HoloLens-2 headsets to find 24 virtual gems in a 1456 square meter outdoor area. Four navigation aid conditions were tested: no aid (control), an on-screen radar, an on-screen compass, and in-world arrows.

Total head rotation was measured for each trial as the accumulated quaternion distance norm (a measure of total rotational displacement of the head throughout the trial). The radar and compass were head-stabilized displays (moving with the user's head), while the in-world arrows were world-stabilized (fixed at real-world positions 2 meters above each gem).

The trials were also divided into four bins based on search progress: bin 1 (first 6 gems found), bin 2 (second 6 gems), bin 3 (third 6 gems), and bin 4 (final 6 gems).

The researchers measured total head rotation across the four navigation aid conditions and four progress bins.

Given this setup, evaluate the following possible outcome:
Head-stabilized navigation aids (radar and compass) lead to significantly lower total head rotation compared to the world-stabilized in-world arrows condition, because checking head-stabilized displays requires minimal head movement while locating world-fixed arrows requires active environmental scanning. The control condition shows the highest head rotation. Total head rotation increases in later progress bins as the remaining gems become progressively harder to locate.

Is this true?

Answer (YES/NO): YES